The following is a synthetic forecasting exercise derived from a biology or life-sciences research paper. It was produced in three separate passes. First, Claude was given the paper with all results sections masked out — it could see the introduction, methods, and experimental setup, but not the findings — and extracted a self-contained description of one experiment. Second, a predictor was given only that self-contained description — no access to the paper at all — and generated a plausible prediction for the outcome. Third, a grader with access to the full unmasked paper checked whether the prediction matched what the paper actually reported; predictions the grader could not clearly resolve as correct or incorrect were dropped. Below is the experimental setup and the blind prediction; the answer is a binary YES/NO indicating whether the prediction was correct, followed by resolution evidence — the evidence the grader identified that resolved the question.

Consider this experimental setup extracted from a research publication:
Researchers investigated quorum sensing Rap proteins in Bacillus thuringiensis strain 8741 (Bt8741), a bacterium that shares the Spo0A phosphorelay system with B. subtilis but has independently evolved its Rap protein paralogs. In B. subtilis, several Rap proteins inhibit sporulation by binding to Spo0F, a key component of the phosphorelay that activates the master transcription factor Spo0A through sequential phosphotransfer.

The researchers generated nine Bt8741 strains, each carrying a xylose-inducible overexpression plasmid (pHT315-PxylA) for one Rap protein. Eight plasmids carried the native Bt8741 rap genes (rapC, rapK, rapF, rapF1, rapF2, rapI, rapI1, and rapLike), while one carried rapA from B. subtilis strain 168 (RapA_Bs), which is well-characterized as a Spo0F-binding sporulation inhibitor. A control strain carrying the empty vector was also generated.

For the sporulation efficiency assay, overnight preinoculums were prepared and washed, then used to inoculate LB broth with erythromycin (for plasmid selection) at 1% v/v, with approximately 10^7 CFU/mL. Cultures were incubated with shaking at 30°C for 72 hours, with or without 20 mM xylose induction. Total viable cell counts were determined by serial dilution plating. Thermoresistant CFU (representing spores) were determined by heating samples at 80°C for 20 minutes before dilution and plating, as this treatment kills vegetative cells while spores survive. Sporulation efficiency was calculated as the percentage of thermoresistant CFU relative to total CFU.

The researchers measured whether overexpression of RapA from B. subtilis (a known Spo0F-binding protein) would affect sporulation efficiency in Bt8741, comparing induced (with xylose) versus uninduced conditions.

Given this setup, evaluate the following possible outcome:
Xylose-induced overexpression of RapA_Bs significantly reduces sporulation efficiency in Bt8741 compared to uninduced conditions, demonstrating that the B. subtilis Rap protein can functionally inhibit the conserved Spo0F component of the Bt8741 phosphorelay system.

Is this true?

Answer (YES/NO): YES